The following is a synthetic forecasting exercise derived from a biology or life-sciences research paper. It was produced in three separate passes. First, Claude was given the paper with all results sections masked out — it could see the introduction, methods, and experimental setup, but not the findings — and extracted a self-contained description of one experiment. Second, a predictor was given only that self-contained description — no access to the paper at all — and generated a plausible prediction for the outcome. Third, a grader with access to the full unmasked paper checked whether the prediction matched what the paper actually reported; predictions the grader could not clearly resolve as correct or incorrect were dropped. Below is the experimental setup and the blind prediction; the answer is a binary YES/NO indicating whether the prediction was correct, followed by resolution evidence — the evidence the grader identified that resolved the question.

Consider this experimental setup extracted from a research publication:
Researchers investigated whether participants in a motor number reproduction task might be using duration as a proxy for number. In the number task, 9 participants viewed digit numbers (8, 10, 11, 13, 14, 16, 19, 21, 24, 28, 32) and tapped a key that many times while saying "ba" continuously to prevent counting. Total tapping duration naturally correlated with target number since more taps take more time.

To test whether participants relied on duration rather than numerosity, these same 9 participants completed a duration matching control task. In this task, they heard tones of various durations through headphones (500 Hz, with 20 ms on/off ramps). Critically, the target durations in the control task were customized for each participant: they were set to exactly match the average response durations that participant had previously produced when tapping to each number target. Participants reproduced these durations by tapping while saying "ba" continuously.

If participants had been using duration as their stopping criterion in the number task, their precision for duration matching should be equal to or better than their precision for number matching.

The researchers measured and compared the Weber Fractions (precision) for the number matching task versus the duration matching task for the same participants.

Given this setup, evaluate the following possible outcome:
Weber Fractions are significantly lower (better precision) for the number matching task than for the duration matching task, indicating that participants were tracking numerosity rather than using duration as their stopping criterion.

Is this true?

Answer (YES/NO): YES